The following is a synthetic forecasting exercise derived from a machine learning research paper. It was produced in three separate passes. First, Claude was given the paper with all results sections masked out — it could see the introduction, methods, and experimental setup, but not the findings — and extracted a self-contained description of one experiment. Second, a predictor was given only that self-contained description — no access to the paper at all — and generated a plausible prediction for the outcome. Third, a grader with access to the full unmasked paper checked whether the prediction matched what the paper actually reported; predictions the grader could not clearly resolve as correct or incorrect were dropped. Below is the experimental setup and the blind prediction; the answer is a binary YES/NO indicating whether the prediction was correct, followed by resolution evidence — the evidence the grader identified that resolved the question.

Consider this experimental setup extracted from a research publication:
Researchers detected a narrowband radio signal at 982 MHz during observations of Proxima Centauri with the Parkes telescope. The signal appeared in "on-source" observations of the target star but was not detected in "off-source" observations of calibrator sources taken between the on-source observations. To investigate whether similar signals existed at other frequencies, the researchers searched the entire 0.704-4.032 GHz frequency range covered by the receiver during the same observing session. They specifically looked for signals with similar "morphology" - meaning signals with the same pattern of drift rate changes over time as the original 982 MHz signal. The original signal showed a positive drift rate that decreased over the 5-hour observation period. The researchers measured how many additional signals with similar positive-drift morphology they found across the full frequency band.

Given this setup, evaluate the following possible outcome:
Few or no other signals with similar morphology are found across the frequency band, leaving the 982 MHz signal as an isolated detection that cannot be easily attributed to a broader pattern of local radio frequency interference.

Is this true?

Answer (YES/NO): NO